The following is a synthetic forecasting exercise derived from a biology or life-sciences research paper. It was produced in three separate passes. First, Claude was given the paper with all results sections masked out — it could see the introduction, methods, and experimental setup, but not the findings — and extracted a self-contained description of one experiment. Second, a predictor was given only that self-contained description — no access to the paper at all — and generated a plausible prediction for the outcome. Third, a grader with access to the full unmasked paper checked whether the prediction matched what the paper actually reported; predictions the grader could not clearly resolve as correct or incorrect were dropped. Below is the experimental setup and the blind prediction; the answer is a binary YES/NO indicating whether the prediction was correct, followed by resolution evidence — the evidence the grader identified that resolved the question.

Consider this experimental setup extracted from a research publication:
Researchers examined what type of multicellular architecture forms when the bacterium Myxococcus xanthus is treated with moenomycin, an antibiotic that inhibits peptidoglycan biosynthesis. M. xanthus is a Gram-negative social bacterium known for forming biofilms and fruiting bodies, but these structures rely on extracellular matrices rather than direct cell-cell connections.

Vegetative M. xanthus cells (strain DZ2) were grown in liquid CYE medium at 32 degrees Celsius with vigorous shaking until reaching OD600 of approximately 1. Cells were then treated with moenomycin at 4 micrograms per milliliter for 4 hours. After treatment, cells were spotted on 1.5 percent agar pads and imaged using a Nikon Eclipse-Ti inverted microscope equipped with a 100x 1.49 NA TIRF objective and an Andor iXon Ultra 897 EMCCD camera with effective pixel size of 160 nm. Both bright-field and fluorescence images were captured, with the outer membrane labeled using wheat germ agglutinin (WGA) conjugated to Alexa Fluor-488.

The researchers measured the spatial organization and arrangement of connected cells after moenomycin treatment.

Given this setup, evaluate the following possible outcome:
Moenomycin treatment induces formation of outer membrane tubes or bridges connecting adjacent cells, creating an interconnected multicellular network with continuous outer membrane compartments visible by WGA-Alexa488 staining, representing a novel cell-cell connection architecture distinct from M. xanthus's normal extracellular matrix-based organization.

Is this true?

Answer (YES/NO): YES